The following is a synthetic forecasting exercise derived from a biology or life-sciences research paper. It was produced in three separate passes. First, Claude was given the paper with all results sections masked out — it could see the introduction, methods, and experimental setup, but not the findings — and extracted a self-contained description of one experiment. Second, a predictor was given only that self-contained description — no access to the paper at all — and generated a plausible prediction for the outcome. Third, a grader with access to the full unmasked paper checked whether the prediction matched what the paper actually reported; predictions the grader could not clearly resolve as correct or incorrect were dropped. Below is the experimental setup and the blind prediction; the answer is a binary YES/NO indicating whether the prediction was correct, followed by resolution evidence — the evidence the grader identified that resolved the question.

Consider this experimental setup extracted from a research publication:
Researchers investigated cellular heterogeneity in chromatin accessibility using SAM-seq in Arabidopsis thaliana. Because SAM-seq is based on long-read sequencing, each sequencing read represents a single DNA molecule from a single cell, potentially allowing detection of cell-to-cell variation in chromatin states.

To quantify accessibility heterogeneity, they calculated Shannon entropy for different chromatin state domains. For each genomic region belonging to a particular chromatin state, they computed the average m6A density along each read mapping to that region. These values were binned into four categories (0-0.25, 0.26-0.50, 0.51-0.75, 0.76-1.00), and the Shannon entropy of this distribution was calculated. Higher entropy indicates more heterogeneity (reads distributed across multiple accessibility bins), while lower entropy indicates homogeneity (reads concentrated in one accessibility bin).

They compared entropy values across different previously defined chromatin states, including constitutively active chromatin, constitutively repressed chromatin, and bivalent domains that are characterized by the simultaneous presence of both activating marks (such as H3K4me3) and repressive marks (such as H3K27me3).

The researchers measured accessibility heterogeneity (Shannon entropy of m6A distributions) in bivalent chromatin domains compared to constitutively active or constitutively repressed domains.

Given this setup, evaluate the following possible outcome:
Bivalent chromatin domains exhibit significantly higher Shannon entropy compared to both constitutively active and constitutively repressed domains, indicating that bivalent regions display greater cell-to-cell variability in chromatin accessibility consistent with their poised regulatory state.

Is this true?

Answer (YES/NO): YES